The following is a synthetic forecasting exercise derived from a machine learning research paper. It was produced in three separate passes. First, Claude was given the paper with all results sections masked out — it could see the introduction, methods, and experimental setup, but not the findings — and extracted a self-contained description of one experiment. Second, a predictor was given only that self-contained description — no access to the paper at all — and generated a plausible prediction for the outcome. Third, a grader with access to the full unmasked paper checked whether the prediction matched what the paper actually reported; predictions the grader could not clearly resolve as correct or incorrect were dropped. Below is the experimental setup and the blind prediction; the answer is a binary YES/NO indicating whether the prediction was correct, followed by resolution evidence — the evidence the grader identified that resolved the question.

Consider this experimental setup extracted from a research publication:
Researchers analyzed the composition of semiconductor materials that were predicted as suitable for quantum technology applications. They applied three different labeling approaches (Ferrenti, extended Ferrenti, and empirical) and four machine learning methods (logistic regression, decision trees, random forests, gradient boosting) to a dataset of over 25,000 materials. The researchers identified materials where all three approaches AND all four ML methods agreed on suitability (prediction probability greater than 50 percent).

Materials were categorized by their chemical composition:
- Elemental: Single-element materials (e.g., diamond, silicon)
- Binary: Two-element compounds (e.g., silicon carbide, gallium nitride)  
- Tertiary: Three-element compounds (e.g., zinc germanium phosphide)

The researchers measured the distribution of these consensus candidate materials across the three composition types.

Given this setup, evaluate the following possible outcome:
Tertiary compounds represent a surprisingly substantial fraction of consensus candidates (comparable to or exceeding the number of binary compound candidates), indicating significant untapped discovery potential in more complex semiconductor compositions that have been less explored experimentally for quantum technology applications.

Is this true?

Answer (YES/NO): NO